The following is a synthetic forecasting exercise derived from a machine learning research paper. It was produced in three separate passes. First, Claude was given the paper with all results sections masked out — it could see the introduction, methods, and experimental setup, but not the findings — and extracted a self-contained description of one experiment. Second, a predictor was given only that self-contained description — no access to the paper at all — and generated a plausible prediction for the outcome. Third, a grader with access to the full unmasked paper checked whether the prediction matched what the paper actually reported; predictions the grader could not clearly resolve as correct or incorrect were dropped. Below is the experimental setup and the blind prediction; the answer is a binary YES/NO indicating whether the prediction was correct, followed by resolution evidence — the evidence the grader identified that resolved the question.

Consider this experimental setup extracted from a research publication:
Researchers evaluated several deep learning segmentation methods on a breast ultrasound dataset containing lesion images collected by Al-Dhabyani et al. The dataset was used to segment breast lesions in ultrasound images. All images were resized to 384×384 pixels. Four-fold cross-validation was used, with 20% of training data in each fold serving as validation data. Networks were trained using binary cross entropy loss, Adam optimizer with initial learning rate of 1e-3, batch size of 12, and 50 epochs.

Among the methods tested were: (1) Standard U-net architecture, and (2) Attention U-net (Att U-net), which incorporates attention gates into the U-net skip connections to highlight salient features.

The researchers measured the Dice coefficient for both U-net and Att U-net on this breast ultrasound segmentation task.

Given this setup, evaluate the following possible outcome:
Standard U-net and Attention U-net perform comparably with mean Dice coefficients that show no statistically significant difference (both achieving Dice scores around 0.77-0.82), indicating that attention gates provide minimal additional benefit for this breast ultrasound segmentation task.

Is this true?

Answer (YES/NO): NO